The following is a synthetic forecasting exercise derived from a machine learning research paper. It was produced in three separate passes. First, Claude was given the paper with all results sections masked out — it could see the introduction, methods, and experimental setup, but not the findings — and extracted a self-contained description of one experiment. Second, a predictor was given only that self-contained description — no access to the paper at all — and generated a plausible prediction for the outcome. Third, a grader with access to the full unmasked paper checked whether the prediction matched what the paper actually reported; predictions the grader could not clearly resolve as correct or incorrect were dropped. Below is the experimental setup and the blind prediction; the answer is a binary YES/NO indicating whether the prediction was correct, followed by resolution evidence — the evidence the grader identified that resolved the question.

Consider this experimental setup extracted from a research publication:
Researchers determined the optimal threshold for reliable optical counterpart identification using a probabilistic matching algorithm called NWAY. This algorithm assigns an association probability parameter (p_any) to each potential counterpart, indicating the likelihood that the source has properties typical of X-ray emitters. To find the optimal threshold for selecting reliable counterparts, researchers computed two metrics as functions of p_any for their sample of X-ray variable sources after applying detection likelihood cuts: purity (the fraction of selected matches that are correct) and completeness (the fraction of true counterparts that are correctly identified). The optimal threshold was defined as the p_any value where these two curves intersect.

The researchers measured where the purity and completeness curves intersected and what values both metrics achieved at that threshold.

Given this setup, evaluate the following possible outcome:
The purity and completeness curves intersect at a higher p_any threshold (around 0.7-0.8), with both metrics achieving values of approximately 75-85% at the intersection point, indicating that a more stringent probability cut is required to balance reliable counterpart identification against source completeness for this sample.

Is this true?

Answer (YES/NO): NO